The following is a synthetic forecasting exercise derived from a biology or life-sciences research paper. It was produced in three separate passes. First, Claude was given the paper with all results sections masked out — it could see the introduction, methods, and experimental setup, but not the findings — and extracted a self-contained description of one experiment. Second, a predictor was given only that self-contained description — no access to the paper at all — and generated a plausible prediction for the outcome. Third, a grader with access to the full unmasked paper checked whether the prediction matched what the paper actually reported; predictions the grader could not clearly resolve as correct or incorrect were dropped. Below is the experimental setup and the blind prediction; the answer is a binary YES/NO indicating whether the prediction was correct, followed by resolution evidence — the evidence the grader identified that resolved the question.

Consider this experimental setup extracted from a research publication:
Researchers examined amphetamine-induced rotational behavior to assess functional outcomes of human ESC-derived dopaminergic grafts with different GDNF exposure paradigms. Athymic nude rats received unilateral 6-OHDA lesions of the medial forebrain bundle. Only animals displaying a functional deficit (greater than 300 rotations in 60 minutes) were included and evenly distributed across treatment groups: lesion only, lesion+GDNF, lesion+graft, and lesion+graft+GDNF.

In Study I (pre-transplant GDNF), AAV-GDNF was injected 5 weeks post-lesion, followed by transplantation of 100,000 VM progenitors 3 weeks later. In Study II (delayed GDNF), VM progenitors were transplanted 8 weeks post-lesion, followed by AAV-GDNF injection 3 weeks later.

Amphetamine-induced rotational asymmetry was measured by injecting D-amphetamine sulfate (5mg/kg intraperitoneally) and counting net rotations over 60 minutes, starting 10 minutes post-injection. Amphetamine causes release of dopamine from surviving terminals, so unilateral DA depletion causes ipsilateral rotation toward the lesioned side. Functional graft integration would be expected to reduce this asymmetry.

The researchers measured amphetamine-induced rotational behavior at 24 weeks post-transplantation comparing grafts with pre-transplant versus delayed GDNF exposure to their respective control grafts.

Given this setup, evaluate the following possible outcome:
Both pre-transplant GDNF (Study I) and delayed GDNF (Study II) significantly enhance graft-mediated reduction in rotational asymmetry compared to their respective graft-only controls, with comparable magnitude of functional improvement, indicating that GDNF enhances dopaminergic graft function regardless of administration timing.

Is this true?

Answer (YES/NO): NO